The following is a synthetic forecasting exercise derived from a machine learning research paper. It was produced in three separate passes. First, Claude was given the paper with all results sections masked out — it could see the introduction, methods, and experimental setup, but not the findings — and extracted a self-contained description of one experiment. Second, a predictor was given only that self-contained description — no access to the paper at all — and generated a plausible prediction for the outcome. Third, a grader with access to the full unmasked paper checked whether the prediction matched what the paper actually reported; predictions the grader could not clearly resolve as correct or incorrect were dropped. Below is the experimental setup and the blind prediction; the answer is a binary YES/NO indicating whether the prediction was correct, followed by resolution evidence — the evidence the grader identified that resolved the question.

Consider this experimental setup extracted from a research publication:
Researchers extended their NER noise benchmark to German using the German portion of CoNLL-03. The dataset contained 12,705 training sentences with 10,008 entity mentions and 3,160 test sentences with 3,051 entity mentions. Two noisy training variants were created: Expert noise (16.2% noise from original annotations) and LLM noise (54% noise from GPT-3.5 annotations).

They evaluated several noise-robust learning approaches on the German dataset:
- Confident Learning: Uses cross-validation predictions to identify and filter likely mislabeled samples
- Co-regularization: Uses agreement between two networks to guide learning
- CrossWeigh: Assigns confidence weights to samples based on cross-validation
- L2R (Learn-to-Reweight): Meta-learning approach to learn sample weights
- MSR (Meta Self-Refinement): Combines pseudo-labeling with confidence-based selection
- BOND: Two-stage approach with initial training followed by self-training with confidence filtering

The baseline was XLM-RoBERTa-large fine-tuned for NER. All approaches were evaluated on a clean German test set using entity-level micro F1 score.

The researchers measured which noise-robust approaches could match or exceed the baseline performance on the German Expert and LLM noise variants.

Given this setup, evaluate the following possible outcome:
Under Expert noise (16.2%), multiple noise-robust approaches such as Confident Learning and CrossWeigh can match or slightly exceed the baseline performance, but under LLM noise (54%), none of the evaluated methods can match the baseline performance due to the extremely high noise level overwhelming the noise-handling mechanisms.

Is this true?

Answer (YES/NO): NO